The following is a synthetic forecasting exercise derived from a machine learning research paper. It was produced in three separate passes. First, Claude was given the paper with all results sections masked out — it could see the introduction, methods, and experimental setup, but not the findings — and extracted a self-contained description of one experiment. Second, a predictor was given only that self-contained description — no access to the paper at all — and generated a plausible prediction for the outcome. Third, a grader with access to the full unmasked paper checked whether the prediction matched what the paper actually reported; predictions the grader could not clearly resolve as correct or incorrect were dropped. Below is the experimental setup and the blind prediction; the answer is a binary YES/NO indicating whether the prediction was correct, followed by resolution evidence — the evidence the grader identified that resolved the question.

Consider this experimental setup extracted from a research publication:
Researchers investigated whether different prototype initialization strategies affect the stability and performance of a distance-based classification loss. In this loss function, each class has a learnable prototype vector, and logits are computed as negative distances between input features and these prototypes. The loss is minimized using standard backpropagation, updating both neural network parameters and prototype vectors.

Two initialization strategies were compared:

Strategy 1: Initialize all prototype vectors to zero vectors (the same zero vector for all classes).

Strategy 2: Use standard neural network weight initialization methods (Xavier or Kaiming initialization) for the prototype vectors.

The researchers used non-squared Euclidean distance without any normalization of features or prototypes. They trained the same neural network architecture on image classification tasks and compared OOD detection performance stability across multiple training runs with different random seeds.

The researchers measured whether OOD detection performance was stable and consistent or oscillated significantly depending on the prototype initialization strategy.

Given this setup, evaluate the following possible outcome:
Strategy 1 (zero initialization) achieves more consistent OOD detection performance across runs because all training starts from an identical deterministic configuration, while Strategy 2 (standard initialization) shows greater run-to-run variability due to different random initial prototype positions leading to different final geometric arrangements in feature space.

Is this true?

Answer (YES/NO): YES